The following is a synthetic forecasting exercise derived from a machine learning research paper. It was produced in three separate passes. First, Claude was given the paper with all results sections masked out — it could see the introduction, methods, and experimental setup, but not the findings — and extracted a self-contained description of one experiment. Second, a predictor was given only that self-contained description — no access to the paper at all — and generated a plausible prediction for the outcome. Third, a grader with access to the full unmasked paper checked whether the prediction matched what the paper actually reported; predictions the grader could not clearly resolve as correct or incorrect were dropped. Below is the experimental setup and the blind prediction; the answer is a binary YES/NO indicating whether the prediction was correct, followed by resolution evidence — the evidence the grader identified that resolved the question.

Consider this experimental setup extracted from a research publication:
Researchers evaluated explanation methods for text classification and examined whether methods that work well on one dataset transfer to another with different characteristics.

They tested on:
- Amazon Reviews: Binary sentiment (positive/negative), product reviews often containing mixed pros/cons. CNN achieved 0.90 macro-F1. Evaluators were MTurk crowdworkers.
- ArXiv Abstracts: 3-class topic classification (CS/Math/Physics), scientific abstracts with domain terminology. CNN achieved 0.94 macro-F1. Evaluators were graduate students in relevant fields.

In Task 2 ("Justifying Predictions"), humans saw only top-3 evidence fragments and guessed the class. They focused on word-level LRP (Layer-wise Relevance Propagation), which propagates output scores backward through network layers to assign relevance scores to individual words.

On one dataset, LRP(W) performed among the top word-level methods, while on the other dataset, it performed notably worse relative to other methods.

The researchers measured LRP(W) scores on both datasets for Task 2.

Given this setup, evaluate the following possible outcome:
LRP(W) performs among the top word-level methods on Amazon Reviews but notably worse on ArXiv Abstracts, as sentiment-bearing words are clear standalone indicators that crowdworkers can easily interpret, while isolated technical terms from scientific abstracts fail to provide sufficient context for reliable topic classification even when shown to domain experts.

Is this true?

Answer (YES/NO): NO